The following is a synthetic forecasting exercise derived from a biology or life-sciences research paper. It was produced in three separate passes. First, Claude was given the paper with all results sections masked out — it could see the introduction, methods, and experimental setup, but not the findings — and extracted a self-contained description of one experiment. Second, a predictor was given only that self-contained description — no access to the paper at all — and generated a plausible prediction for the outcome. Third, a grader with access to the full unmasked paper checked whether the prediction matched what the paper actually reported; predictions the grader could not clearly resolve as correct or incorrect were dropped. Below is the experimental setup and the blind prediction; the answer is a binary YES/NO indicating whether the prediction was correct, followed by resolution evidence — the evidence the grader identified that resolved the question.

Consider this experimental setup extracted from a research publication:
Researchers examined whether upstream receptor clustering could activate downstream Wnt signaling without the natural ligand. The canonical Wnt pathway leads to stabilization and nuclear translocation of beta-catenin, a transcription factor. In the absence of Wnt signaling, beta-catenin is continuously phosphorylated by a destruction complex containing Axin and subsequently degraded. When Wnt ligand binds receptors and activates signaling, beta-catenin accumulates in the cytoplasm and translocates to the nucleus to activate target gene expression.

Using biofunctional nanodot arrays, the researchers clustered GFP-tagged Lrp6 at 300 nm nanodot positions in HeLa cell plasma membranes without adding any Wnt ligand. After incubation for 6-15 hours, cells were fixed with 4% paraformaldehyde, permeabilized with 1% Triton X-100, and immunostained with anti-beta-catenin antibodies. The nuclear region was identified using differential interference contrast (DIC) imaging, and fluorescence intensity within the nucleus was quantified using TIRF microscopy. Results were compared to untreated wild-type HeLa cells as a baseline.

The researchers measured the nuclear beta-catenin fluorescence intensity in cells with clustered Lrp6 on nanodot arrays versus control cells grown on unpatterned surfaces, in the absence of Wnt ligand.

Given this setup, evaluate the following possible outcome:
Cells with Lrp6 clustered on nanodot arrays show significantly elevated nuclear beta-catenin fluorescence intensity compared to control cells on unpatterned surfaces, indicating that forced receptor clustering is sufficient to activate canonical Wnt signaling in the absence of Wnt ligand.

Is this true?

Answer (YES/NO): NO